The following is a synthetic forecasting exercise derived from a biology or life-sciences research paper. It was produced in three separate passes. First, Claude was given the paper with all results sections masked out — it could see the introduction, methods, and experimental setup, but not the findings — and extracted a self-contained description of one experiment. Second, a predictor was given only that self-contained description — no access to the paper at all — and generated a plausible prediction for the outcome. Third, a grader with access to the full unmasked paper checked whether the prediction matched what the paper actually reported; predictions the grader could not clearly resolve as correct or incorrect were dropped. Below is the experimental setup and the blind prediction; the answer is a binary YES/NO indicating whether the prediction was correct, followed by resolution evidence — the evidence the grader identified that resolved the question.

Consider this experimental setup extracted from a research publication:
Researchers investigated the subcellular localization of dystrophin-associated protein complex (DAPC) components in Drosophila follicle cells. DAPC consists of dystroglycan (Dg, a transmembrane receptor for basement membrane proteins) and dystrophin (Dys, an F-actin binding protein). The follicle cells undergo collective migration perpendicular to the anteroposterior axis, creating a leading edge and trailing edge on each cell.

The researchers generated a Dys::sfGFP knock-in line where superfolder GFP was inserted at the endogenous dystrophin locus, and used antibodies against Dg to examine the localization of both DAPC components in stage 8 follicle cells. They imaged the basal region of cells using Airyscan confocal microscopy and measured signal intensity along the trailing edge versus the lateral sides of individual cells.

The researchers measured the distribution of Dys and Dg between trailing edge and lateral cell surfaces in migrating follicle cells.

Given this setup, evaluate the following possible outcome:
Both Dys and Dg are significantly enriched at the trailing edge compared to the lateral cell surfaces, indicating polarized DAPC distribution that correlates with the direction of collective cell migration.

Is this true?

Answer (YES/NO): NO